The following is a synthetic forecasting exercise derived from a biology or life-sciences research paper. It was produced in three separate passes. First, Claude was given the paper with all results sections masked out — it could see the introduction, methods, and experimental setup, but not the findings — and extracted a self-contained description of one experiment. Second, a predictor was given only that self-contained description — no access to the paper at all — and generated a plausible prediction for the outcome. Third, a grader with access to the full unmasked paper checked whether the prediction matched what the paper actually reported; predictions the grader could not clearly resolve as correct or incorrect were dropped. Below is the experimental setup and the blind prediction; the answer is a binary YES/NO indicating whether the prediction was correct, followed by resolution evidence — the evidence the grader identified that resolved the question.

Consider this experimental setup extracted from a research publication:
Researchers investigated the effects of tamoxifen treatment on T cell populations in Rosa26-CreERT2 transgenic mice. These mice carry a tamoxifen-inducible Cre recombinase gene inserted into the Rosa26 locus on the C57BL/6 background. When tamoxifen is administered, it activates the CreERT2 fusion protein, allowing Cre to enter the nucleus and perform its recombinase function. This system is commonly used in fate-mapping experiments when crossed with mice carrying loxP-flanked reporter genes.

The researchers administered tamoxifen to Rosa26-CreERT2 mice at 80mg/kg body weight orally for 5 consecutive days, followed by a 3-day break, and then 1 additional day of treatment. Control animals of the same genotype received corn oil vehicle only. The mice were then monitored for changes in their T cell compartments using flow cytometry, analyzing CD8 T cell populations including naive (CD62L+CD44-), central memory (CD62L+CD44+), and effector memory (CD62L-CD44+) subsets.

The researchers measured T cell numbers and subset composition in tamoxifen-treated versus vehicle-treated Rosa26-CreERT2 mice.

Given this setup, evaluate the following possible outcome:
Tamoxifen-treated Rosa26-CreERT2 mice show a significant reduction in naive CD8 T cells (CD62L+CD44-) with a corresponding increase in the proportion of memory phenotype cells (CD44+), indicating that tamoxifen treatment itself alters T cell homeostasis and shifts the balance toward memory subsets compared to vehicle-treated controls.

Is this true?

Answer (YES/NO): NO